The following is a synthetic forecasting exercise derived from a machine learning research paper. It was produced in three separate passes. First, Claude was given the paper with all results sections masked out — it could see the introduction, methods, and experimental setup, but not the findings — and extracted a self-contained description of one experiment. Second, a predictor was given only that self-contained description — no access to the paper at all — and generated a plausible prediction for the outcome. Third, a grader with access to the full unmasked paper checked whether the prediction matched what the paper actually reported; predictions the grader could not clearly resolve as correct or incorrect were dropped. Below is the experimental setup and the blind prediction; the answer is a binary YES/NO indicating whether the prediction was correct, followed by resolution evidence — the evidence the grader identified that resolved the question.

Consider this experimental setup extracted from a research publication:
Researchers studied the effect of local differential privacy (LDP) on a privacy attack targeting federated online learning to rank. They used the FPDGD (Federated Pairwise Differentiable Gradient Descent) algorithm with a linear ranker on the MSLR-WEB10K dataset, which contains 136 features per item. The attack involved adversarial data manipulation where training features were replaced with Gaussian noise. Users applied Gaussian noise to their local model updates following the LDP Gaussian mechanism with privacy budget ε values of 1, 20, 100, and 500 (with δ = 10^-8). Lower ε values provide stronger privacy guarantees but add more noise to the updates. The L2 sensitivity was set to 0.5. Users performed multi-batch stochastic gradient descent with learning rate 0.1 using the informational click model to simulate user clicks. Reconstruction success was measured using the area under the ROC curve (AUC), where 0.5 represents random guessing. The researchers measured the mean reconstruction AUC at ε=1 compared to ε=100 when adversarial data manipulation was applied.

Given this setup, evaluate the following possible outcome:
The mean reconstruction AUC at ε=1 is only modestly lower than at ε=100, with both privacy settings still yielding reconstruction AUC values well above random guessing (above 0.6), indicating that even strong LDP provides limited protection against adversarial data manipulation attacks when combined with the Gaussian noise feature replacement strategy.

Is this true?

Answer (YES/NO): NO